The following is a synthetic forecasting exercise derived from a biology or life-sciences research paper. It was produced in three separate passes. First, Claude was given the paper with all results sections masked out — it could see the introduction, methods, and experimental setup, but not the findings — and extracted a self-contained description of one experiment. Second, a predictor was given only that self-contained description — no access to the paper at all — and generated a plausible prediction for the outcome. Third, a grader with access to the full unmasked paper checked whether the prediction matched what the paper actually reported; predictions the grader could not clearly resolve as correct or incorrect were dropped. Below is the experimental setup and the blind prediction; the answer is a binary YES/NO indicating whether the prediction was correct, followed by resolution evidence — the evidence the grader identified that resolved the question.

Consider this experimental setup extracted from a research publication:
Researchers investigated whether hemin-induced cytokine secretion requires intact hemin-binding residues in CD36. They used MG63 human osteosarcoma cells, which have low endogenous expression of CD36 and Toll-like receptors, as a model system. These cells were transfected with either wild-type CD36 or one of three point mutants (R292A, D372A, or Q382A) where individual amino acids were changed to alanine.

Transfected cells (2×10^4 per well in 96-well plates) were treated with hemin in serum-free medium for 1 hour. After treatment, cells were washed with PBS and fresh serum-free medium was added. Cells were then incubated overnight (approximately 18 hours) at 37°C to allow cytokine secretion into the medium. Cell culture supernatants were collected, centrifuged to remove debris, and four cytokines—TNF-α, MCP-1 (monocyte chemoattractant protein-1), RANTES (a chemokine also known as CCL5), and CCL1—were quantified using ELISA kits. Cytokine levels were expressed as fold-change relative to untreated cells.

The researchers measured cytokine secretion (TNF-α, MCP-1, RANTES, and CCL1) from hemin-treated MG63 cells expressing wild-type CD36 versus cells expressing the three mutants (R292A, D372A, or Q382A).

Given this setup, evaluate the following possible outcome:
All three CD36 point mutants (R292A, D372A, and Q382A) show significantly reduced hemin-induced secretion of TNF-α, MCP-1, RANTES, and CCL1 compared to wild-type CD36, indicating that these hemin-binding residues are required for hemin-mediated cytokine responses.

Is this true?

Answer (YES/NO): NO